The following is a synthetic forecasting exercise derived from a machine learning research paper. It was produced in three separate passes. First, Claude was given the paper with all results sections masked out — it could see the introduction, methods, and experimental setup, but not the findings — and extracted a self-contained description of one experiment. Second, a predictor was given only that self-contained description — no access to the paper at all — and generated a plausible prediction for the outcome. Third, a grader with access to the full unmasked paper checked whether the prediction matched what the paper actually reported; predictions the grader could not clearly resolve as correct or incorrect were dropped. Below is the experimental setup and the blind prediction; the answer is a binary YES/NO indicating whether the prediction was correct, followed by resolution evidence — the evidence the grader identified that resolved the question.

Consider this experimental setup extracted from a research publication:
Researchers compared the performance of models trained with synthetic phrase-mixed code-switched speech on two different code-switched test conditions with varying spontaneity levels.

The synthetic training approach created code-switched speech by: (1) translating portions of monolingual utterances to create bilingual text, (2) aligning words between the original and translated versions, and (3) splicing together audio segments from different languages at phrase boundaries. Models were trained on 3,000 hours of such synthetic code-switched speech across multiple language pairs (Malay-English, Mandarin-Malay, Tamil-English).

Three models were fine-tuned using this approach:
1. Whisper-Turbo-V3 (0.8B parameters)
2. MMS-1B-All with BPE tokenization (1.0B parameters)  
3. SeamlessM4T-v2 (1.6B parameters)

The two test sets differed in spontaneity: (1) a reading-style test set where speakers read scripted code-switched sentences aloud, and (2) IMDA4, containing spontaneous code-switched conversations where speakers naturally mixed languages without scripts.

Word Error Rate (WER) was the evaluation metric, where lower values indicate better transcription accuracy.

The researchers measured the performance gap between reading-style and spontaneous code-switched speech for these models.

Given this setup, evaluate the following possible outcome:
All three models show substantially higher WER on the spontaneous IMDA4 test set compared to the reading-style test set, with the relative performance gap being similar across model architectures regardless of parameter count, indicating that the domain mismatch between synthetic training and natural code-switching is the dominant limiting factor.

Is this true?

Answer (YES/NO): NO